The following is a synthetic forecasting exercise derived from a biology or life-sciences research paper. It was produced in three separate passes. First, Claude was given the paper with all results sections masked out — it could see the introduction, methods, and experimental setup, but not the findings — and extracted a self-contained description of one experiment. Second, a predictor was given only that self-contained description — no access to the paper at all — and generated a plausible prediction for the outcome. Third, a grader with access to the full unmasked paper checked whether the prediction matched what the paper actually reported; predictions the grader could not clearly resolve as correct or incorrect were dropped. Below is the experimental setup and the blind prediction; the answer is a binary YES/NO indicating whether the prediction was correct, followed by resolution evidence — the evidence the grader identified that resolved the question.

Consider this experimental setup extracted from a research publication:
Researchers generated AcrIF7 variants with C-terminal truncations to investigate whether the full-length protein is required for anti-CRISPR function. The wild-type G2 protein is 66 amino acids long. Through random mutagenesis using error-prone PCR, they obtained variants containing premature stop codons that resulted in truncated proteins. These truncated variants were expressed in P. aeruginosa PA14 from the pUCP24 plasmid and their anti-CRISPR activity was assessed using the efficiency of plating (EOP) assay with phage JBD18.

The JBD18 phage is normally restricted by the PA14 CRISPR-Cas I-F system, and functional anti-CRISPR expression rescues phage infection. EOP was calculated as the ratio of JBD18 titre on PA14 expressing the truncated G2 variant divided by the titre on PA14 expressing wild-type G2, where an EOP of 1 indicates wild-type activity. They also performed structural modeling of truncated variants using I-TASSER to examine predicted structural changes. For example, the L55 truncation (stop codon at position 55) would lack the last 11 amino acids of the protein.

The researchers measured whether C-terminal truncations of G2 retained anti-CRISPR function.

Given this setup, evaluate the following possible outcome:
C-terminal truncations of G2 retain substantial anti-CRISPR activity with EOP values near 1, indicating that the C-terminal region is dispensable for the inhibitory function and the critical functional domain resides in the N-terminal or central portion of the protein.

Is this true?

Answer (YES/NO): NO